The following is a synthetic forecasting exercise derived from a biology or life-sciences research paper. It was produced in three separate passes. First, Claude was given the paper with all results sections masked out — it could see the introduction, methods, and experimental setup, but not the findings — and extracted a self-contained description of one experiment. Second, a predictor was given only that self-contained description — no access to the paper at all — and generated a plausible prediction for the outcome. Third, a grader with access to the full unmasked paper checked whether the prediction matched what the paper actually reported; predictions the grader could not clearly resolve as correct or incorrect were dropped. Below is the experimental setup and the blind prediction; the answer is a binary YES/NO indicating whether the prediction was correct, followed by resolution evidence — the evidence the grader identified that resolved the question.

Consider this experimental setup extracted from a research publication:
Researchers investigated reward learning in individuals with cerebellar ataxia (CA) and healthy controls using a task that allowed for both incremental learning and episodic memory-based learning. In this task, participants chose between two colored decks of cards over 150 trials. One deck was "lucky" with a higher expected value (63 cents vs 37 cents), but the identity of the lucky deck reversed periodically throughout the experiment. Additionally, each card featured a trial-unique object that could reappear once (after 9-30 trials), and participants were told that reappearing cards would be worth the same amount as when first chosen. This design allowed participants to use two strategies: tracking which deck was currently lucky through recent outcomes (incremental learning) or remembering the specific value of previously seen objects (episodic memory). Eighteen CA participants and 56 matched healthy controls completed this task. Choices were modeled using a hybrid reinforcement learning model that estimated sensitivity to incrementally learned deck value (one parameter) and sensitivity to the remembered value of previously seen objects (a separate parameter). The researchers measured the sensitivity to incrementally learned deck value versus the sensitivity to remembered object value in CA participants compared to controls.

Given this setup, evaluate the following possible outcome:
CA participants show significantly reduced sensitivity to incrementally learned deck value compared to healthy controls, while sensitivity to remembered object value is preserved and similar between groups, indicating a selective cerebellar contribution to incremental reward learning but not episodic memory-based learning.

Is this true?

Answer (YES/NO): YES